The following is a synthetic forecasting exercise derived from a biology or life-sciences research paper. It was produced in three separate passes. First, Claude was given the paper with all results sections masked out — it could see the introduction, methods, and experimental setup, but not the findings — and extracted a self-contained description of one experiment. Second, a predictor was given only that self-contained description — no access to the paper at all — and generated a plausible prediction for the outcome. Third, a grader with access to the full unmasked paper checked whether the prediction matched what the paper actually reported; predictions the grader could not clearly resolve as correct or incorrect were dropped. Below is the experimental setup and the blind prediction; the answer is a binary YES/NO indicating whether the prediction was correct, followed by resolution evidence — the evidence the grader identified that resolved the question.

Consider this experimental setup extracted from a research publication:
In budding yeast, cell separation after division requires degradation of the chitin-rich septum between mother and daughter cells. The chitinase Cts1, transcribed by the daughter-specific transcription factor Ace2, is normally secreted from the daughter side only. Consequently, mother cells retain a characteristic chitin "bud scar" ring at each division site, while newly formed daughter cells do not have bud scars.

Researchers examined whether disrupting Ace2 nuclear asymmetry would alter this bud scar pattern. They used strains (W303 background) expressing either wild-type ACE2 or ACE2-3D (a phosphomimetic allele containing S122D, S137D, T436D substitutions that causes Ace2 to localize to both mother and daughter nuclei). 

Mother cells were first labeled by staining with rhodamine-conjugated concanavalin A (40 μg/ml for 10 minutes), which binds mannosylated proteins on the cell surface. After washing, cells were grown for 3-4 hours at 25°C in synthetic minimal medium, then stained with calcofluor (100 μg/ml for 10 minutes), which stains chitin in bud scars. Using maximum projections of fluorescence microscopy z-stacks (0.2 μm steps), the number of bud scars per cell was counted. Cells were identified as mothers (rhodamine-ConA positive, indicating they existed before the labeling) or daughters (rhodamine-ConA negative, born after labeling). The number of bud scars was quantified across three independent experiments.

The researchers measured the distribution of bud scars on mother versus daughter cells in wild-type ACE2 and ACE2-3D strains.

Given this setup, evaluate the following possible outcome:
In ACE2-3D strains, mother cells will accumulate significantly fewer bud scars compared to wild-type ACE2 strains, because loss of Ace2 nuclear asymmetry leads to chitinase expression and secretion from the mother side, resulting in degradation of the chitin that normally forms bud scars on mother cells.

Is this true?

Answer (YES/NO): NO